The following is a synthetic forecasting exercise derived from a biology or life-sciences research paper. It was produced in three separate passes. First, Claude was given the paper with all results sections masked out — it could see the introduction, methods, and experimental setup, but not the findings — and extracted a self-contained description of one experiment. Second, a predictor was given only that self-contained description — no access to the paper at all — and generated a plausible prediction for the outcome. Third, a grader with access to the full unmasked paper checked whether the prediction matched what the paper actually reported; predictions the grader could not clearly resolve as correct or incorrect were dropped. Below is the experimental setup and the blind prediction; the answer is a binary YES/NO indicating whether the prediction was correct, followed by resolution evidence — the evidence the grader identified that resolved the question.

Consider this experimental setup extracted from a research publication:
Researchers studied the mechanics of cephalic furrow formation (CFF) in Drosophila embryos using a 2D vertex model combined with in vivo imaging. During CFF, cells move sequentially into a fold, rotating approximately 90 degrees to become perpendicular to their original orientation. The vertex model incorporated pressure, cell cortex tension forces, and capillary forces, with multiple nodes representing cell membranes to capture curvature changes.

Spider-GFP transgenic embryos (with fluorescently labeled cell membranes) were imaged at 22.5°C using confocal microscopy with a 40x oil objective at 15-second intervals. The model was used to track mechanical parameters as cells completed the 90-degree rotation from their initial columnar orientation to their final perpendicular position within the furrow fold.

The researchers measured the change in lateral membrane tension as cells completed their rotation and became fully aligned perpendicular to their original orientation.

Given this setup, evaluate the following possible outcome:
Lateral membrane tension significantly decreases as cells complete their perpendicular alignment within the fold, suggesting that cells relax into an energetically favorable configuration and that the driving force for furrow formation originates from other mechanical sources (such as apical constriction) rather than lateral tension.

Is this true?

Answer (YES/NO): NO